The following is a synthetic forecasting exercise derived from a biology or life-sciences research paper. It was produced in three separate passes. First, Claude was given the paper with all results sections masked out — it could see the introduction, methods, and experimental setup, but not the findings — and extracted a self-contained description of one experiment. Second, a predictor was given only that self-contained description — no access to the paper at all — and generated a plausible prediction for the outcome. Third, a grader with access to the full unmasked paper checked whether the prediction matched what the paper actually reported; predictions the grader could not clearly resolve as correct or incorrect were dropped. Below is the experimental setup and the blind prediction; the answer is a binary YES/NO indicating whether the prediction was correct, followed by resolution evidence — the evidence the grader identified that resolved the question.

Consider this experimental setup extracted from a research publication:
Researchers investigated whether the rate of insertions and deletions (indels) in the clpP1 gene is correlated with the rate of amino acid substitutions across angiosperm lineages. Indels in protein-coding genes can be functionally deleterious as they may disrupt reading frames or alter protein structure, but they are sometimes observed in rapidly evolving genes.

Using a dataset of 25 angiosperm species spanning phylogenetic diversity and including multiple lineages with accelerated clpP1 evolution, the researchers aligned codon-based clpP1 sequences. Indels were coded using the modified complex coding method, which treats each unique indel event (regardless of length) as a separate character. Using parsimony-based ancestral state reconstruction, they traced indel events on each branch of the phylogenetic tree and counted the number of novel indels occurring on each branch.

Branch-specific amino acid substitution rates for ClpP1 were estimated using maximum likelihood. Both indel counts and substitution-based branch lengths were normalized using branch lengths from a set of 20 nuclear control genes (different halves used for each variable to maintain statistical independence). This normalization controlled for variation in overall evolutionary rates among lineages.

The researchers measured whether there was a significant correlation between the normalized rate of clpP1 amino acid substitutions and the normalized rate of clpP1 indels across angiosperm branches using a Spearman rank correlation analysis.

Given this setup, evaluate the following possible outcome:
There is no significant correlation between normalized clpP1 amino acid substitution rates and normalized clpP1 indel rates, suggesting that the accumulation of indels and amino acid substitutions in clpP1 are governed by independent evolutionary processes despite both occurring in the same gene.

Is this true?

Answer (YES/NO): NO